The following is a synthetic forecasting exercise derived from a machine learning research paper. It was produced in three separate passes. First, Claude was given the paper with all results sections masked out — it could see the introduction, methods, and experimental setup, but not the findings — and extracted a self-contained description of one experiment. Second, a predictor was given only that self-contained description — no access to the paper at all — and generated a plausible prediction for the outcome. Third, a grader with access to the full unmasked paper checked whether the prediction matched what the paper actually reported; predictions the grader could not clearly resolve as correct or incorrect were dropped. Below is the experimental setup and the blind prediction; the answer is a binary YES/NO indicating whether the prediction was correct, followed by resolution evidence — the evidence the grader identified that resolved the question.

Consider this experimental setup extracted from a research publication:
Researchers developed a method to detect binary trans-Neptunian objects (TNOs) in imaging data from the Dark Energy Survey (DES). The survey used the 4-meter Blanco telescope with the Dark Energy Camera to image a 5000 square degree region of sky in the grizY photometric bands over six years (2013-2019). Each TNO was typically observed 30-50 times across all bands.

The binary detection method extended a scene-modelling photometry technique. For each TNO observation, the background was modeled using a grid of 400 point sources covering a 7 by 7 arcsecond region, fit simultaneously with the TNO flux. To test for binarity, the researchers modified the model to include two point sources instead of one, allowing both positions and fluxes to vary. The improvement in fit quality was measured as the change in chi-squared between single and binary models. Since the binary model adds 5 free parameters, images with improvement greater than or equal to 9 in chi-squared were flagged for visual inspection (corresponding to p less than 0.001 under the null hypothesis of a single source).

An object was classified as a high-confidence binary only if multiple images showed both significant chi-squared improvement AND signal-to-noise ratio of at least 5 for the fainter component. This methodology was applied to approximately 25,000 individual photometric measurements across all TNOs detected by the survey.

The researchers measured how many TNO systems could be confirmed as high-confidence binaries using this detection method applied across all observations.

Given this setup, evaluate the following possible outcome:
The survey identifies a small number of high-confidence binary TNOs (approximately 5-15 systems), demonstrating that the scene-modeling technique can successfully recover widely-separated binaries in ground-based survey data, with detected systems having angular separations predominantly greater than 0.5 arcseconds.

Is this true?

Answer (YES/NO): NO